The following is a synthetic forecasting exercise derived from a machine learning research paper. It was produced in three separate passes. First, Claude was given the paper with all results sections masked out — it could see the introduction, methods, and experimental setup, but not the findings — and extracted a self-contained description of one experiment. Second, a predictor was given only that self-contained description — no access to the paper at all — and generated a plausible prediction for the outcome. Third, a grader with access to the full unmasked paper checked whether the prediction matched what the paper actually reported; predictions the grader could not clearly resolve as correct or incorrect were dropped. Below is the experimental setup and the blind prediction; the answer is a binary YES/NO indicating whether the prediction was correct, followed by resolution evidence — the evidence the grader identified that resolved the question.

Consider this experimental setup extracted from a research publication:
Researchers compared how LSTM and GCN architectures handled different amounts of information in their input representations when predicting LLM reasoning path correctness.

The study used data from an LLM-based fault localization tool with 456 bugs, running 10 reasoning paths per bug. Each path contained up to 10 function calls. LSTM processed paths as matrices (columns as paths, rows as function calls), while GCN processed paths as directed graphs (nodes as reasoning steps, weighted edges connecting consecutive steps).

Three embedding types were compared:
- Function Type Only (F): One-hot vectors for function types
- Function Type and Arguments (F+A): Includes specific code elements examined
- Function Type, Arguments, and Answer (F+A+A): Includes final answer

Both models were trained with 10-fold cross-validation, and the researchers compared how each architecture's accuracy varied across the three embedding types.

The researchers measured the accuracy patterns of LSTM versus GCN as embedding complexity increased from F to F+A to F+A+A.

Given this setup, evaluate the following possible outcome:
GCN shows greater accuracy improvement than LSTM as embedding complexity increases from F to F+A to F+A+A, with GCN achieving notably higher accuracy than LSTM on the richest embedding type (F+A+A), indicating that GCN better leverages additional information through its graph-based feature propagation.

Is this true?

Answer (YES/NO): YES